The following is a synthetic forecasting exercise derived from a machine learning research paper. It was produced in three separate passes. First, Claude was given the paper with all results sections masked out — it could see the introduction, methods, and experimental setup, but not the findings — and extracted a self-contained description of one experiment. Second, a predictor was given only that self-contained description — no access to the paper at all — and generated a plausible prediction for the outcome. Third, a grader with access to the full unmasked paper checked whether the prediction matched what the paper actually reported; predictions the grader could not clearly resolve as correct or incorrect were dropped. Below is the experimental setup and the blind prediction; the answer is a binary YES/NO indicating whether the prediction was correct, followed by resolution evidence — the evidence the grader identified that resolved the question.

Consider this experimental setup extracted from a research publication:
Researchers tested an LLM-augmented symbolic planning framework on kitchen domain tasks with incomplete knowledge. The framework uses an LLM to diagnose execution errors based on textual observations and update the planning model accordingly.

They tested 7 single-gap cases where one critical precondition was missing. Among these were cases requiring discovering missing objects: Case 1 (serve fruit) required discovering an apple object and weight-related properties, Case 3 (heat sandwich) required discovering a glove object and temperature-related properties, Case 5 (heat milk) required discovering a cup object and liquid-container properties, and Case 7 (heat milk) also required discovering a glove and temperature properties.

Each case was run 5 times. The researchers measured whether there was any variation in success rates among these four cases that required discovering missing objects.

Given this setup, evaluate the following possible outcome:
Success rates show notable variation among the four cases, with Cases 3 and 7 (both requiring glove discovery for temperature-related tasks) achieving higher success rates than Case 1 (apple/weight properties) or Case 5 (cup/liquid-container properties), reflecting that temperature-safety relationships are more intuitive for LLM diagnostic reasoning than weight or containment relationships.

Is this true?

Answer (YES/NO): NO